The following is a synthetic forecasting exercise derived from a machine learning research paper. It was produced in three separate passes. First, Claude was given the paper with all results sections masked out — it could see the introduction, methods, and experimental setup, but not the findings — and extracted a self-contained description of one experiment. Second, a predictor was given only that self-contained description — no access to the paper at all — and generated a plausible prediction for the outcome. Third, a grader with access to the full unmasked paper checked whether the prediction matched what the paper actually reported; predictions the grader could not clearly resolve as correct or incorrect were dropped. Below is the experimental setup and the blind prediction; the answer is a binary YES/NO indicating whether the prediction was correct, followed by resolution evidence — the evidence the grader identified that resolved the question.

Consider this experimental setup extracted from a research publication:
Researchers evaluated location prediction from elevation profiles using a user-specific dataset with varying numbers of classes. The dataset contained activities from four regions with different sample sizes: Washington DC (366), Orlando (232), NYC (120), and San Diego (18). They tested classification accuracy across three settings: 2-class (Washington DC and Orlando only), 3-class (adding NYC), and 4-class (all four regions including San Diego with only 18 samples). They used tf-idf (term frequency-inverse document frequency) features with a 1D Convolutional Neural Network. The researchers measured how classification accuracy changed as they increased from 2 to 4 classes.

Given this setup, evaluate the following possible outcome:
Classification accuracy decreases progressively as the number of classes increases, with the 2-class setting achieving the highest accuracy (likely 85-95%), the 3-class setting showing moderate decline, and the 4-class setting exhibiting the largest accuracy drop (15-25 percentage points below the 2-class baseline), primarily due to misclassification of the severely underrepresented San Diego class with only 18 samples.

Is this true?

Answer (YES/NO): NO